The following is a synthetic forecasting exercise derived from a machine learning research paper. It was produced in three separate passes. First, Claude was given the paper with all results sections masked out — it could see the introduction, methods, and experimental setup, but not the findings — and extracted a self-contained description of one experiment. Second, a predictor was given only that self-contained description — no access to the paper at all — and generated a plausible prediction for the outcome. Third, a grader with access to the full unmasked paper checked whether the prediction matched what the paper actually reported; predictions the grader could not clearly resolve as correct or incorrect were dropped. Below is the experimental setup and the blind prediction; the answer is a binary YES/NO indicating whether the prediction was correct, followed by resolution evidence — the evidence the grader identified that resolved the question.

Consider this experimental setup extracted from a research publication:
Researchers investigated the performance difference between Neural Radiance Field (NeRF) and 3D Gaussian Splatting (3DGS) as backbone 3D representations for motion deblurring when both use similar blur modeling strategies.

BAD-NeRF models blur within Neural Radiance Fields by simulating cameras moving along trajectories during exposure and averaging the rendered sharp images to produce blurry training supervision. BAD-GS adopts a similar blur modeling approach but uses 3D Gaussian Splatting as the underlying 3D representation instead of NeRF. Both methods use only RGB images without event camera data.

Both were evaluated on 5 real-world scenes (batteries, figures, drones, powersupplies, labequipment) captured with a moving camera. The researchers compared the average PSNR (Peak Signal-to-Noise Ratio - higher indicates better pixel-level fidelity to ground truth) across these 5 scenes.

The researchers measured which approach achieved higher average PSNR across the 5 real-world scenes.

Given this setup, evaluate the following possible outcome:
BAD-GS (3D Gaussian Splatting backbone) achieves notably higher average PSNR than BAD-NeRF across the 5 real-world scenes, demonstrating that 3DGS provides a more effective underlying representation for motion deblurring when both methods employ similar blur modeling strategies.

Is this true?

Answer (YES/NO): NO